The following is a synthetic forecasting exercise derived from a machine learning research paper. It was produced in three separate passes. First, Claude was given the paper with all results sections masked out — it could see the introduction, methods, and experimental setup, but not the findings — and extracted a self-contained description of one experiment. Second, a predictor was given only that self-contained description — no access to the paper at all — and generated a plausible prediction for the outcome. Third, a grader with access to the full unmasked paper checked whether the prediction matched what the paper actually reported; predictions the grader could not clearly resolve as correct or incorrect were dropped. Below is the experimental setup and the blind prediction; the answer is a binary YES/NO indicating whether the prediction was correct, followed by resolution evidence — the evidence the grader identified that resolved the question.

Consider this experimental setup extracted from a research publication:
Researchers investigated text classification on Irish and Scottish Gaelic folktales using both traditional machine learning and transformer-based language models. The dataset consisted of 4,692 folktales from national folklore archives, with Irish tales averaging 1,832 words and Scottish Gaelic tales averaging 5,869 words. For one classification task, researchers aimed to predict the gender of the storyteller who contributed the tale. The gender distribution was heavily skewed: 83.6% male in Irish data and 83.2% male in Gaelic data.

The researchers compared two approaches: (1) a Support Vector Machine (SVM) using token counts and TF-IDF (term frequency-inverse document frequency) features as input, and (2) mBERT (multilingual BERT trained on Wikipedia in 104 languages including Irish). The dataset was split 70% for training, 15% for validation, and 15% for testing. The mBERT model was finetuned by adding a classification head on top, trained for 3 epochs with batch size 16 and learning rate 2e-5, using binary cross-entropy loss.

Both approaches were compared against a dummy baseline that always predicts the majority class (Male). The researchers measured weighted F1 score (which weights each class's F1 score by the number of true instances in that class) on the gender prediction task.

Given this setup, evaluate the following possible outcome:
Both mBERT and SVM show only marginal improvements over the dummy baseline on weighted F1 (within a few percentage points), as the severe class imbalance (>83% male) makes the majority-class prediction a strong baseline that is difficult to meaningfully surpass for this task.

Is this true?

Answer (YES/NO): NO